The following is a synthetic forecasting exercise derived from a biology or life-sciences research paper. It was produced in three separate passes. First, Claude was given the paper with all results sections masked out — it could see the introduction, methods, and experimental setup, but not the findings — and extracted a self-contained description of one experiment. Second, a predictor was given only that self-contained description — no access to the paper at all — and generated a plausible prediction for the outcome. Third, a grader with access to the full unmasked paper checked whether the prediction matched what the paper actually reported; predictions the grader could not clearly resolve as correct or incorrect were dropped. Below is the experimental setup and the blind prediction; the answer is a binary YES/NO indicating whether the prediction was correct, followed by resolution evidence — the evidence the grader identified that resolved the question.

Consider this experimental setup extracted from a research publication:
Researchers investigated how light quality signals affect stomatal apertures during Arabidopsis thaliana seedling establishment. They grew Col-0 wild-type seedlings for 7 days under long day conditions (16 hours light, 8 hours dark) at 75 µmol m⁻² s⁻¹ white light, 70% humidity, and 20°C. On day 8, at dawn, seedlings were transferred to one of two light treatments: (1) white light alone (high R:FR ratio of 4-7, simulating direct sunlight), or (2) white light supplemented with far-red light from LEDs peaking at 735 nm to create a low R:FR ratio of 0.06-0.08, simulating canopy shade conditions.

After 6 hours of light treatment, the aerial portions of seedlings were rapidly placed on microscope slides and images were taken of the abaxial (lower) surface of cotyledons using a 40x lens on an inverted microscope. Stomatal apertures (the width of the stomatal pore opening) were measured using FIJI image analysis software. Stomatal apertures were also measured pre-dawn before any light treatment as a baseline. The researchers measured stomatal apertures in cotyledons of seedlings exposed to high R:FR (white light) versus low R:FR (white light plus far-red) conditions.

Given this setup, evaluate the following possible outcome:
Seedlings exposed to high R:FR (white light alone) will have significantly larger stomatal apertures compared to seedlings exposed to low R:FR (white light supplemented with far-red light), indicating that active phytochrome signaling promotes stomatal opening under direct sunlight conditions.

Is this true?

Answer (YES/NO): YES